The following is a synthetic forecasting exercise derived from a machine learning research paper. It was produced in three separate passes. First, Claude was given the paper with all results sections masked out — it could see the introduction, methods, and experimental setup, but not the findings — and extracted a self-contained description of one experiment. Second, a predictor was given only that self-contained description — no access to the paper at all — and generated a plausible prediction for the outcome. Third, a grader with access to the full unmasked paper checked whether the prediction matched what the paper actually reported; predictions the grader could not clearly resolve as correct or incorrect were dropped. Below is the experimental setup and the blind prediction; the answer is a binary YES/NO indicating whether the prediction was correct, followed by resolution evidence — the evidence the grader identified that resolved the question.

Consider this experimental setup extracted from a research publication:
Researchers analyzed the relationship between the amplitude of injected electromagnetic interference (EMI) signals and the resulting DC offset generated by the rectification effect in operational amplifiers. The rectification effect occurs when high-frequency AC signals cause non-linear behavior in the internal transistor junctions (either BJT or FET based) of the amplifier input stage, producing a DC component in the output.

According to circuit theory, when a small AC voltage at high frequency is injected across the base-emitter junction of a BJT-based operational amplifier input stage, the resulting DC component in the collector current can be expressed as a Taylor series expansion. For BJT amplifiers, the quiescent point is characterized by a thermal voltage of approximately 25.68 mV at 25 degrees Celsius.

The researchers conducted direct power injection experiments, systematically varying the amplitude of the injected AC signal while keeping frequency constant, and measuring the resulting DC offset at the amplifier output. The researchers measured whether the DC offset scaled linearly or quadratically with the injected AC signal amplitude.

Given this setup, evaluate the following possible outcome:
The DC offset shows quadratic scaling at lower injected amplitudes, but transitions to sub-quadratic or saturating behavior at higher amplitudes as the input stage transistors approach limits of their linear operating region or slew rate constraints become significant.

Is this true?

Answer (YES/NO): YES